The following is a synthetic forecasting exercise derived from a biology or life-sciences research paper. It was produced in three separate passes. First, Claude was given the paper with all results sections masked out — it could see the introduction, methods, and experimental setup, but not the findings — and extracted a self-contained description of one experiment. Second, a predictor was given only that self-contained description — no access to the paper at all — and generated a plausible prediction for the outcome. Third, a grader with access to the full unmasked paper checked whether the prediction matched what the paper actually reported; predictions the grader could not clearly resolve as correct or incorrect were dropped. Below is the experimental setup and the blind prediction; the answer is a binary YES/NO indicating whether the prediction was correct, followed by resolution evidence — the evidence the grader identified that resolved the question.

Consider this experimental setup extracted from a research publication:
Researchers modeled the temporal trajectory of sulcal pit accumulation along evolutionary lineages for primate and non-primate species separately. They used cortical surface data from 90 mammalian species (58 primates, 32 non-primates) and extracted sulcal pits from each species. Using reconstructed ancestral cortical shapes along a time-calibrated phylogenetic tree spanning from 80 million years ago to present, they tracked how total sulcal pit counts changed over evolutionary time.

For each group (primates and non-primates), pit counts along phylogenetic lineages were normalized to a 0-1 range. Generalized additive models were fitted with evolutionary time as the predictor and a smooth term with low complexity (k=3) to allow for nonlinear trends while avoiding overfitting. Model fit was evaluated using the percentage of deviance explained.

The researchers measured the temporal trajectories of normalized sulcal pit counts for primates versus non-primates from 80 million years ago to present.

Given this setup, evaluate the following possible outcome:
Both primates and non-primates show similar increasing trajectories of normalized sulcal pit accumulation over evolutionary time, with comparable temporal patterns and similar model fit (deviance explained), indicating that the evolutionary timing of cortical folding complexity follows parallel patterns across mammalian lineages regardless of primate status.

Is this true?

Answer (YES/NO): NO